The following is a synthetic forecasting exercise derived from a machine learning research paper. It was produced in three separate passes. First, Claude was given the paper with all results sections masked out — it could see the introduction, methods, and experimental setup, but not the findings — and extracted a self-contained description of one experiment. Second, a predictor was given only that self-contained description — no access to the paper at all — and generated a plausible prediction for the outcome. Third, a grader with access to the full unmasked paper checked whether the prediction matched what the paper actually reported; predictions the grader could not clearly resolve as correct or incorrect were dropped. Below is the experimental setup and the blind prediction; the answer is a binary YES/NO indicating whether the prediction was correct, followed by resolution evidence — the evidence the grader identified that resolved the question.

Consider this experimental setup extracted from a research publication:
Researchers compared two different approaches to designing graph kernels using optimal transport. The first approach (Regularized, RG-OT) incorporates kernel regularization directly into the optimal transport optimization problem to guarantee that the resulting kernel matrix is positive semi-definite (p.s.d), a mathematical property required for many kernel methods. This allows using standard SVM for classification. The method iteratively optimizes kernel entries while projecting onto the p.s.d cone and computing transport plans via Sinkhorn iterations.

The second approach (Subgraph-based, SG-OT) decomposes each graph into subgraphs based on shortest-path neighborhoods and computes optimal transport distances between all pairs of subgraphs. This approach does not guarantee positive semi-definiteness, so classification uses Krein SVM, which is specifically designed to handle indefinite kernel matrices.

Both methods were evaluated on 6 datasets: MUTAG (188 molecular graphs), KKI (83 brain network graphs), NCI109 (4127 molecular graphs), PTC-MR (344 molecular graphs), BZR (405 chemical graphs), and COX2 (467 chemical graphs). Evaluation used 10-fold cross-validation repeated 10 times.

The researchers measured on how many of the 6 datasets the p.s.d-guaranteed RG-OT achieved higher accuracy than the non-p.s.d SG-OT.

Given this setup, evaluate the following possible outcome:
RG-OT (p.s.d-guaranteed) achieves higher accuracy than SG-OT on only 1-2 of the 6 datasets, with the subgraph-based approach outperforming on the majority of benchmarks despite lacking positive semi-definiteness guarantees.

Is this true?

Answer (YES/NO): YES